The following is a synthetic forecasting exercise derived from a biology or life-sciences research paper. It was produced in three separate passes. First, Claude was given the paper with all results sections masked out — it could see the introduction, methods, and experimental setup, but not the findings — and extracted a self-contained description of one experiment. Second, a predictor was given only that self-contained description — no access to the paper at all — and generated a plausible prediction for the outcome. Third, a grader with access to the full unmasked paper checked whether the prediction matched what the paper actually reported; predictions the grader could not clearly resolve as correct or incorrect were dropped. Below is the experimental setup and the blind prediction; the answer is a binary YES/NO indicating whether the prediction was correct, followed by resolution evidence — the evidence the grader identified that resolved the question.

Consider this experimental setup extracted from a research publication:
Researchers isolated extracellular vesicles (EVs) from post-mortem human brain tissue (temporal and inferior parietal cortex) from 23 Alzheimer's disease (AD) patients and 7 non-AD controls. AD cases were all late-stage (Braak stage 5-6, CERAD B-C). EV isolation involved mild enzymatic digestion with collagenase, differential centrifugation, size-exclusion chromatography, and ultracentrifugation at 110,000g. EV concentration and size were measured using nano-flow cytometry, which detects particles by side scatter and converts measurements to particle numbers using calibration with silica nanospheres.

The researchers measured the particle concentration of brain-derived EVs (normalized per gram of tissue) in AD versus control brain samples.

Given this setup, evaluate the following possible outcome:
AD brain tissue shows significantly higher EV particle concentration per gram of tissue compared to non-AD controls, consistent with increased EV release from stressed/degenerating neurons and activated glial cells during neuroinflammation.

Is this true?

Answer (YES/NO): NO